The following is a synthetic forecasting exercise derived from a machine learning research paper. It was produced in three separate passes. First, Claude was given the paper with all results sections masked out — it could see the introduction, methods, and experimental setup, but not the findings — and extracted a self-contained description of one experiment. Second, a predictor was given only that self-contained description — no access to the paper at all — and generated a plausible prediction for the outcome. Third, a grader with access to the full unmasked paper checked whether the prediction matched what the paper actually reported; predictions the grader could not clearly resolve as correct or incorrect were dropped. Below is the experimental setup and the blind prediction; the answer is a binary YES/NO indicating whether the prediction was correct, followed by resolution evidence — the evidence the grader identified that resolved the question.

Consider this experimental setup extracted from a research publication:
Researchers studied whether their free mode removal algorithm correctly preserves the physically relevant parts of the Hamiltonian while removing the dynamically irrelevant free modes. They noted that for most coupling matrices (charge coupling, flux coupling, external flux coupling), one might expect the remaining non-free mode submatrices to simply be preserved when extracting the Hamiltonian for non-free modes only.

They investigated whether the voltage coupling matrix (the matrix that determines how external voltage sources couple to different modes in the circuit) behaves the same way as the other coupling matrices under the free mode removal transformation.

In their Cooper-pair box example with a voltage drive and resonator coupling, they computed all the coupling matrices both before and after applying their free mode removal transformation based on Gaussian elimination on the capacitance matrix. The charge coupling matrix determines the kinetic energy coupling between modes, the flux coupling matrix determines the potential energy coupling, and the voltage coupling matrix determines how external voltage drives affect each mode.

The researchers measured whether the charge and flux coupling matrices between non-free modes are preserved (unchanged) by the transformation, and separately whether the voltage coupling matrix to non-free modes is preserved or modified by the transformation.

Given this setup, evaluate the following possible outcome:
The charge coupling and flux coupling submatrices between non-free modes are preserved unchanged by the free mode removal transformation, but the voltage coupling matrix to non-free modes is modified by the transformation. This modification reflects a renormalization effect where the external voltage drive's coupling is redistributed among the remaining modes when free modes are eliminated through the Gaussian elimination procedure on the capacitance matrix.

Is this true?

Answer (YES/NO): YES